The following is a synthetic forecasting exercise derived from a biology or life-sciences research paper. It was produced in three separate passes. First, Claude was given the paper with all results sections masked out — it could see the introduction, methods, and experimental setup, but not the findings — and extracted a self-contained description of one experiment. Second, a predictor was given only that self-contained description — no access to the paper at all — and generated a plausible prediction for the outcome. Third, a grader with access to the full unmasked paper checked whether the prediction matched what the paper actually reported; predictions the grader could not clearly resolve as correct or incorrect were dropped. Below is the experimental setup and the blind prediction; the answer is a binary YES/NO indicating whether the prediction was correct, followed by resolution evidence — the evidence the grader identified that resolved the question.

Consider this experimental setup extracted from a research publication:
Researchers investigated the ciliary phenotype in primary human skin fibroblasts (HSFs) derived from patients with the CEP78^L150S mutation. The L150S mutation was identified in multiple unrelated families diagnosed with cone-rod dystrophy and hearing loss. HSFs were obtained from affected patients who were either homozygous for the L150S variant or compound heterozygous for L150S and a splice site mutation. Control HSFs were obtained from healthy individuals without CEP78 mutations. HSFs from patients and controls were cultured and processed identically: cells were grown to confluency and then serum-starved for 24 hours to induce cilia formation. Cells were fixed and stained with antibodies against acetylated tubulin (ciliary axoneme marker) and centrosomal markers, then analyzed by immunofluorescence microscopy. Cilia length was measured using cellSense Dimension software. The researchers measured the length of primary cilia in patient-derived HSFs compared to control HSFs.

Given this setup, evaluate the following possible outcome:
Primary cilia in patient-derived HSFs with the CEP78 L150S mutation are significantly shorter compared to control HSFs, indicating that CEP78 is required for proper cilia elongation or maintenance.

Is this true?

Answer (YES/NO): NO